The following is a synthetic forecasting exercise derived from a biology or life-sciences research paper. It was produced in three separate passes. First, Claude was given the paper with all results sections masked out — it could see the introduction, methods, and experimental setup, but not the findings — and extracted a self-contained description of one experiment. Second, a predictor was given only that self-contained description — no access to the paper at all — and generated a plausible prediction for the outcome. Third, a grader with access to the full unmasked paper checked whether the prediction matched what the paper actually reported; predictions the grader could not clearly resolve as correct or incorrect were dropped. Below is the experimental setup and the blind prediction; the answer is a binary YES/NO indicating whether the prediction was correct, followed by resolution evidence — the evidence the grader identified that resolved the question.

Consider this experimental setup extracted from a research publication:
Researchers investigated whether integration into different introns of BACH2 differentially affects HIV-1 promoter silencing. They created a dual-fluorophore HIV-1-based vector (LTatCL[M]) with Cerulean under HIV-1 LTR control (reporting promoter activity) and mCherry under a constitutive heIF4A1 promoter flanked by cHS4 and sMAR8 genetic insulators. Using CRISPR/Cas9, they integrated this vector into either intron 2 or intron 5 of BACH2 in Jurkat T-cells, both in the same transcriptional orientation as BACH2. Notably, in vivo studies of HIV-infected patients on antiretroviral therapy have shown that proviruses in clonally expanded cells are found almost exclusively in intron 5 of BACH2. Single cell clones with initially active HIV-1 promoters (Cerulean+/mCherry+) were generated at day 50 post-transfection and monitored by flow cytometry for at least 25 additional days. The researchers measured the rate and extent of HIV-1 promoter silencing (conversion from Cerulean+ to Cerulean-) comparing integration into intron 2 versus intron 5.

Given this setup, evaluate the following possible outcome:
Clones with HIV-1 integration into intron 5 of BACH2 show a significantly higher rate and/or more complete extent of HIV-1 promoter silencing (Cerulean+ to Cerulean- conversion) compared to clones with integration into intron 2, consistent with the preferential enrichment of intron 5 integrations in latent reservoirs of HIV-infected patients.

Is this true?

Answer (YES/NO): NO